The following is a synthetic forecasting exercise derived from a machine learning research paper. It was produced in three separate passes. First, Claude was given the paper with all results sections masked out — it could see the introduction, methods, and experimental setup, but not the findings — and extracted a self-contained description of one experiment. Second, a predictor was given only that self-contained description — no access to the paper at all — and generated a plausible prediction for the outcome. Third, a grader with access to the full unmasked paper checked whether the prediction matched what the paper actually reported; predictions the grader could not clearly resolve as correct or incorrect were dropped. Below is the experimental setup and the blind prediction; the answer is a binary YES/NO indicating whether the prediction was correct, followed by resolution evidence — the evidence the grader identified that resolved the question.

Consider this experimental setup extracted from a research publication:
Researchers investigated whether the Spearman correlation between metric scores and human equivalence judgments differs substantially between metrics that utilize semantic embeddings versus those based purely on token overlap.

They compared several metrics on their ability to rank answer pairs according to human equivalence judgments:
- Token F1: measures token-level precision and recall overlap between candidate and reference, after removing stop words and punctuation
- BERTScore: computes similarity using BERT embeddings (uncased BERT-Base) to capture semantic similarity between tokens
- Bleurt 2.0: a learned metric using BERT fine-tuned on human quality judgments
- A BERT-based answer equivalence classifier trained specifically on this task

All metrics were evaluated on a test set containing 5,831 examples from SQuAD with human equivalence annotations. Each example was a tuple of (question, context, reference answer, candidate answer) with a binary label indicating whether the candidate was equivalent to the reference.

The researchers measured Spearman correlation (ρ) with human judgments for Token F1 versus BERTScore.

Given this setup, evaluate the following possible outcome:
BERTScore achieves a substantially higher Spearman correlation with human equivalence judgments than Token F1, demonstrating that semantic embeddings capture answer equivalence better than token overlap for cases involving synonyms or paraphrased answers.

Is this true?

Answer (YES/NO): NO